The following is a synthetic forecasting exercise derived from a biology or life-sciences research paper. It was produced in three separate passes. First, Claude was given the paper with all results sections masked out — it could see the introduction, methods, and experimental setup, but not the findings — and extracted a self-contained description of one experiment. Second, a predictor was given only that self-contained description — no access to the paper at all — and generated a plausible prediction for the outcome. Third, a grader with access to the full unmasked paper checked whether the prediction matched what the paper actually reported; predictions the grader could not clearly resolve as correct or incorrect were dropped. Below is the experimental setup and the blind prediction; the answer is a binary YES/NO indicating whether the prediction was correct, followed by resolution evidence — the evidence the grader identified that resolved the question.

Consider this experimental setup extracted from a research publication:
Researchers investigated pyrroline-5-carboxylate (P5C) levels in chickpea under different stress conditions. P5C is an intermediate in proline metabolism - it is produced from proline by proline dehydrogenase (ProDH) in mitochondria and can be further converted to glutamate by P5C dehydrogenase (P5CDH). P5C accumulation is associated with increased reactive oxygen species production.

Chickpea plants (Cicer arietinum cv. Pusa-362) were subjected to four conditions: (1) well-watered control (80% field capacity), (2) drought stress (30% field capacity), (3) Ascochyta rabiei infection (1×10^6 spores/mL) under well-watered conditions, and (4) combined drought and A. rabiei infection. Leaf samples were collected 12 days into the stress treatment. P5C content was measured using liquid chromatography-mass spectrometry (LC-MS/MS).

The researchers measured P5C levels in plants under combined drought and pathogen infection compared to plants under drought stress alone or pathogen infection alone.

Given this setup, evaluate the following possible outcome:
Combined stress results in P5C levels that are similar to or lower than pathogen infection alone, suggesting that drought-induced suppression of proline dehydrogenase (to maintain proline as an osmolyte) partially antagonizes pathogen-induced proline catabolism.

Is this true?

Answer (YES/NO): NO